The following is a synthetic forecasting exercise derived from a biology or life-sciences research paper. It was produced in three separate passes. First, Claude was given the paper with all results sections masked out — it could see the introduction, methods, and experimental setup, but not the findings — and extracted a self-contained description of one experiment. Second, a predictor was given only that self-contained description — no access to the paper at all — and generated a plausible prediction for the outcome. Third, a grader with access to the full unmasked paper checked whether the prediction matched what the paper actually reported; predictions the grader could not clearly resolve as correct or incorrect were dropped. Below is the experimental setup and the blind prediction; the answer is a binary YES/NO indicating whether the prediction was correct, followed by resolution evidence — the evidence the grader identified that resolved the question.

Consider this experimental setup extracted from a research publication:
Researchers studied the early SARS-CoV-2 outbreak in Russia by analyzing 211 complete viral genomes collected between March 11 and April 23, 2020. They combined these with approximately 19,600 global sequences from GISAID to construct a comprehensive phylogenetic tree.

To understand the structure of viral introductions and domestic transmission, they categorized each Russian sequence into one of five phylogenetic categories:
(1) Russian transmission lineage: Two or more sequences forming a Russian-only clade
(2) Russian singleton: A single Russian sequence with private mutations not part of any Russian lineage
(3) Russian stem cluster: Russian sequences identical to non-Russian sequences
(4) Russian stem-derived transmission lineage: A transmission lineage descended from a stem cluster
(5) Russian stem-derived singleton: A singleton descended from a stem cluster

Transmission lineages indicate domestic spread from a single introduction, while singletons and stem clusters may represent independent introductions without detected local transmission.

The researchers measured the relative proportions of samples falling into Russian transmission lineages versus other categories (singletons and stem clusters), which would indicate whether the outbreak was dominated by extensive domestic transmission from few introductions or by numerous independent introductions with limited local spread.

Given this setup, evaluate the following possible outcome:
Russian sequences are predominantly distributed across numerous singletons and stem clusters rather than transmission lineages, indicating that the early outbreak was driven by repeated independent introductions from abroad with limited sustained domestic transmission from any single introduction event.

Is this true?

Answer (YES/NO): NO